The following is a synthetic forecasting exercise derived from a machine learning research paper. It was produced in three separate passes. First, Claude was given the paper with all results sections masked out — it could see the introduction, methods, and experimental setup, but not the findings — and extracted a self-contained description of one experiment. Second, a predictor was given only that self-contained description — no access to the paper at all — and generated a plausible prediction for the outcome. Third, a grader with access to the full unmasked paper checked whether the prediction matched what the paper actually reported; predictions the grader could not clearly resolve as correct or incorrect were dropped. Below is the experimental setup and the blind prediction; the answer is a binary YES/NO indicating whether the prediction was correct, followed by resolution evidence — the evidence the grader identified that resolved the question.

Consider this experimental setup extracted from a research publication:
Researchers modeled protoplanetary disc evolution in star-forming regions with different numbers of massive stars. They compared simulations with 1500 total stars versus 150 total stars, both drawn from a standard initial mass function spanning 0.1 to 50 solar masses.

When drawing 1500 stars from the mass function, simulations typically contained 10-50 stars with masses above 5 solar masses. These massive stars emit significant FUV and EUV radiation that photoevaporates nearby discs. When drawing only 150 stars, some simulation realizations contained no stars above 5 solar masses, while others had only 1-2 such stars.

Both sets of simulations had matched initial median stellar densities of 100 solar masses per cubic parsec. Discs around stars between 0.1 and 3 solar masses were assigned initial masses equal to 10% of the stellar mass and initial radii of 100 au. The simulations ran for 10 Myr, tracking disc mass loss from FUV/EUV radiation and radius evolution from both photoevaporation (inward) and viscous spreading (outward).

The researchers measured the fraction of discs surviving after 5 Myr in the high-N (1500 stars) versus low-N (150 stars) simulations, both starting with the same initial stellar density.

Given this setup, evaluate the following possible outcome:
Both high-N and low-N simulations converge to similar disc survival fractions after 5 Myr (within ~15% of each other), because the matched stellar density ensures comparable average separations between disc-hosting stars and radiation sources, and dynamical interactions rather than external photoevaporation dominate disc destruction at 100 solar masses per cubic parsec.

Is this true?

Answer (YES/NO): NO